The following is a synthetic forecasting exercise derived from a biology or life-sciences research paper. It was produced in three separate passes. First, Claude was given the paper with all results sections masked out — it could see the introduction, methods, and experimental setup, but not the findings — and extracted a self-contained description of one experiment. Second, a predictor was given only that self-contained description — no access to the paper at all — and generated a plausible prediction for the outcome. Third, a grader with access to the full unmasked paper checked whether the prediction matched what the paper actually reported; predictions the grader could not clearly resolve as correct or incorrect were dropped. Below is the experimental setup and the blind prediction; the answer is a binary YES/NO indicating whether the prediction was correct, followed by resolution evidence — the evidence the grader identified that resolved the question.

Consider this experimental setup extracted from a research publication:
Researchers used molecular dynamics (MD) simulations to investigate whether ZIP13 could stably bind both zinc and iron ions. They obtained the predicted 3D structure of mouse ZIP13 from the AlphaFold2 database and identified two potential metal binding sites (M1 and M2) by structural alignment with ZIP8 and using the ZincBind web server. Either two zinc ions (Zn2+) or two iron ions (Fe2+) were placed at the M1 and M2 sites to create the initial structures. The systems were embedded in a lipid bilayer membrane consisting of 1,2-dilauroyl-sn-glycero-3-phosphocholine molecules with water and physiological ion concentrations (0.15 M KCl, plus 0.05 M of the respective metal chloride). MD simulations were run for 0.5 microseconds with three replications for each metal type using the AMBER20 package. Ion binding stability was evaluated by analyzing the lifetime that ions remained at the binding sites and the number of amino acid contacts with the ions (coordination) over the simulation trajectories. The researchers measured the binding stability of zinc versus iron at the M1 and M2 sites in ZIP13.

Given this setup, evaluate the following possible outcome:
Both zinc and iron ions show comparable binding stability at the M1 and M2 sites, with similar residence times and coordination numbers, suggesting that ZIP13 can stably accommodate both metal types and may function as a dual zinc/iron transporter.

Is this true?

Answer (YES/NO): NO